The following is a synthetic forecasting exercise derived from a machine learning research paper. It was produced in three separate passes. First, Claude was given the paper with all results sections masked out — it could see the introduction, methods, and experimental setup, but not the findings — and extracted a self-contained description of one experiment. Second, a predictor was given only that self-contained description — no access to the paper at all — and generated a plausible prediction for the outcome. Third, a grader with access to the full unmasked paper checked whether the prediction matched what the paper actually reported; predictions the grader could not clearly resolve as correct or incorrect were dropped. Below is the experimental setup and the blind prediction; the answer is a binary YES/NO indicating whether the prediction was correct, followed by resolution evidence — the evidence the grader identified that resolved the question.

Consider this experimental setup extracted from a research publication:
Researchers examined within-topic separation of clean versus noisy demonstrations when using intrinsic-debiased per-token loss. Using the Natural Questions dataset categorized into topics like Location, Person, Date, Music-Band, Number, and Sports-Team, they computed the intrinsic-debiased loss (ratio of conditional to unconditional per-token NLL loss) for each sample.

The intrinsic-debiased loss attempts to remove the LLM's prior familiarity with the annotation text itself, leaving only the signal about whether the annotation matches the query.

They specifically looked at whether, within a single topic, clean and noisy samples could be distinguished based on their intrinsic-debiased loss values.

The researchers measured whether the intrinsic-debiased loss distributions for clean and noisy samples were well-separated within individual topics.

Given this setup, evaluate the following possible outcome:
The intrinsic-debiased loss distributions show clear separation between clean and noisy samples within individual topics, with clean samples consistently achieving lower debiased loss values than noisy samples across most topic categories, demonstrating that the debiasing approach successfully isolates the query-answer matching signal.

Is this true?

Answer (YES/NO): YES